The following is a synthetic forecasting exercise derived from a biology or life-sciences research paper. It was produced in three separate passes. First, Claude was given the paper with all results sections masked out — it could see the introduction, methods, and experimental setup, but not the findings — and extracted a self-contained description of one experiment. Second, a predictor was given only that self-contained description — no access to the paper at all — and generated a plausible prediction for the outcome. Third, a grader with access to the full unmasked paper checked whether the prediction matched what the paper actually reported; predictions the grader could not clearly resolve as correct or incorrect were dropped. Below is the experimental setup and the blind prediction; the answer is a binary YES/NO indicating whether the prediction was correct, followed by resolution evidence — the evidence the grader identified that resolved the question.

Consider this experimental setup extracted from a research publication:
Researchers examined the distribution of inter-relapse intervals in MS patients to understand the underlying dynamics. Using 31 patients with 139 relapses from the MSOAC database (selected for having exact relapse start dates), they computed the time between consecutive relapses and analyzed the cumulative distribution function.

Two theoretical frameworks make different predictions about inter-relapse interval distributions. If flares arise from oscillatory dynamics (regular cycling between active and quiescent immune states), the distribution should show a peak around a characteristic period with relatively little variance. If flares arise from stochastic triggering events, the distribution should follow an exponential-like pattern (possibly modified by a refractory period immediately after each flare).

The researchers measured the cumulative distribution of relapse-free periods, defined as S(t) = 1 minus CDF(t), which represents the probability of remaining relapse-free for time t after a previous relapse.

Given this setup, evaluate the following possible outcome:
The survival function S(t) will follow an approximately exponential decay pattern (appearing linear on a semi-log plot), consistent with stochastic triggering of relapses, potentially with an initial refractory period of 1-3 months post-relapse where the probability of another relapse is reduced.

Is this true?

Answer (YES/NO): YES